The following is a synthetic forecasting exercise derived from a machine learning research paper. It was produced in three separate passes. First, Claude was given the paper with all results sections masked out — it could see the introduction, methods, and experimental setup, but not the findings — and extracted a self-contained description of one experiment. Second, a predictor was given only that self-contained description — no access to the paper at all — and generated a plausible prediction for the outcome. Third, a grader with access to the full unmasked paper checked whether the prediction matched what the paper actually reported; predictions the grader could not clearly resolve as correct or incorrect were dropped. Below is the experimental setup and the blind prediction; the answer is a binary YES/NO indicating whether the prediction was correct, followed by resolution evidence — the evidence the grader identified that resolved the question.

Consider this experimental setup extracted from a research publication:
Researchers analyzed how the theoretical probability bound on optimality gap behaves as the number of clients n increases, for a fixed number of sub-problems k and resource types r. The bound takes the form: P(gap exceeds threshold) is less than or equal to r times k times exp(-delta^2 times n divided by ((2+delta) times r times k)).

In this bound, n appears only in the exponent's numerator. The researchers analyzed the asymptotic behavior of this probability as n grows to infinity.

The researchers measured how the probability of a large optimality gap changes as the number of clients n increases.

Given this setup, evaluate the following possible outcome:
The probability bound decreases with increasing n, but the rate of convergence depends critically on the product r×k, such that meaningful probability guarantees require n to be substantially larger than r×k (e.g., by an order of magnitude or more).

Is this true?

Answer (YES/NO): NO